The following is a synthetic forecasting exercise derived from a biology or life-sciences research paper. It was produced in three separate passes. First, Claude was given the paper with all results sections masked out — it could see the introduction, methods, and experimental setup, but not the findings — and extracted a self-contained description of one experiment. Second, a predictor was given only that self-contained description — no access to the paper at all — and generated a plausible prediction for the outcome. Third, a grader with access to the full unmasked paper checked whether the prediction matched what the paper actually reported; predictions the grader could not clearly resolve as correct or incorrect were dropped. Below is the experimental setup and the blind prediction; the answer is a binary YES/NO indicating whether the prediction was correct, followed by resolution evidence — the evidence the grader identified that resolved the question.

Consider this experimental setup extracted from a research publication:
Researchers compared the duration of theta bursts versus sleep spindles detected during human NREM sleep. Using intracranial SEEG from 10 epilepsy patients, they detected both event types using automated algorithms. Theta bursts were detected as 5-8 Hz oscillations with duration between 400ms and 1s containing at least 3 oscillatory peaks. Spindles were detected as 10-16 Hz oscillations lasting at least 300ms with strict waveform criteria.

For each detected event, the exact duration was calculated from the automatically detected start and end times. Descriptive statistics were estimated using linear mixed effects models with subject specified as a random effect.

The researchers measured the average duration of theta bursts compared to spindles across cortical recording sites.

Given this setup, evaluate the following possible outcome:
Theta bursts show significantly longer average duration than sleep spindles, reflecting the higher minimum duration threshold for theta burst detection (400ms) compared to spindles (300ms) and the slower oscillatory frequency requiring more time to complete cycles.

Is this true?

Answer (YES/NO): NO